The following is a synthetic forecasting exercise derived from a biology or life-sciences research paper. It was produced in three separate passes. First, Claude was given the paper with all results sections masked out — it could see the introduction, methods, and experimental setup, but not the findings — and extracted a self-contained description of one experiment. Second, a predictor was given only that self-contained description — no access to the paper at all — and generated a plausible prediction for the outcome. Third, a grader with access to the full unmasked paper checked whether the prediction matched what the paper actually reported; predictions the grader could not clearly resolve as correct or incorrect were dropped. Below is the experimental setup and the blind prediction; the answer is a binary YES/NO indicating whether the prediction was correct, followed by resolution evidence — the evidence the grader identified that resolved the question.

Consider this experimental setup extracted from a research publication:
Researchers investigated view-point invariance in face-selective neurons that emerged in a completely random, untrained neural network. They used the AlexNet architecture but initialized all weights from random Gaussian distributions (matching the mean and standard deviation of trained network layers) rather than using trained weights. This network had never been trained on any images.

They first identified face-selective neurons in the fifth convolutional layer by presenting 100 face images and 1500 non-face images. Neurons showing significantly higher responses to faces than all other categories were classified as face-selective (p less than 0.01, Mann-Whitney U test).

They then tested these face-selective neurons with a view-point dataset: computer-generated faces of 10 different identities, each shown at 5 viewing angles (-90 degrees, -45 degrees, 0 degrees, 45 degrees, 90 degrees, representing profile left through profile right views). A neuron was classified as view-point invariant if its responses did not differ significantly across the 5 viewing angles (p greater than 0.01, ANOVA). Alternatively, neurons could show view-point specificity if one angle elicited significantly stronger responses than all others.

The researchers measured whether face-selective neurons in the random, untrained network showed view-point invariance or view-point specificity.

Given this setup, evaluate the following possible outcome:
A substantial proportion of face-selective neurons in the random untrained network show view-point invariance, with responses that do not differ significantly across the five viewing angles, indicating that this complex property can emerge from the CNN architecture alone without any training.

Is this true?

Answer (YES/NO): YES